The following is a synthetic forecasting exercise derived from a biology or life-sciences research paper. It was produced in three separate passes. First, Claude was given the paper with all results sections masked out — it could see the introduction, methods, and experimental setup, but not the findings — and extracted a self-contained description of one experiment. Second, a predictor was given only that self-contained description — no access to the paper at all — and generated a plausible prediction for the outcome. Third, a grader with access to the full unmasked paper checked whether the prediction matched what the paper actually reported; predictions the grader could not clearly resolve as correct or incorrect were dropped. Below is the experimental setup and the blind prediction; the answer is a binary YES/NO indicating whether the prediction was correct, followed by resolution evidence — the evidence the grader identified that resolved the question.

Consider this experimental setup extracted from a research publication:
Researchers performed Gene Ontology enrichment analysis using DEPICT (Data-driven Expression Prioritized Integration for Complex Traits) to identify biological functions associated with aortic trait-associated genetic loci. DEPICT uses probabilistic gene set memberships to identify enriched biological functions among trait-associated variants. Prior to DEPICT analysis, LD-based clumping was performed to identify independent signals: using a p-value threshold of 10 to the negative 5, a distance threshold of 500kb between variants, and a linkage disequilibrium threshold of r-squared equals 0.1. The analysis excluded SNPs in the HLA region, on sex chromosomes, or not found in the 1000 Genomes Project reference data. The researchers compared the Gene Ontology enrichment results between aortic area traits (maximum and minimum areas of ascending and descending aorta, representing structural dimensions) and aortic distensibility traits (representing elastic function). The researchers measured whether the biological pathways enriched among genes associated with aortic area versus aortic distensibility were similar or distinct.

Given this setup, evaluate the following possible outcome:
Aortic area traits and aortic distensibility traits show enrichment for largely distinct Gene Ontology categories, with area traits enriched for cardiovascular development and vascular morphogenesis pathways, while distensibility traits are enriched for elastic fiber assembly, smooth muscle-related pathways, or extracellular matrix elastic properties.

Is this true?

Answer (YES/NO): NO